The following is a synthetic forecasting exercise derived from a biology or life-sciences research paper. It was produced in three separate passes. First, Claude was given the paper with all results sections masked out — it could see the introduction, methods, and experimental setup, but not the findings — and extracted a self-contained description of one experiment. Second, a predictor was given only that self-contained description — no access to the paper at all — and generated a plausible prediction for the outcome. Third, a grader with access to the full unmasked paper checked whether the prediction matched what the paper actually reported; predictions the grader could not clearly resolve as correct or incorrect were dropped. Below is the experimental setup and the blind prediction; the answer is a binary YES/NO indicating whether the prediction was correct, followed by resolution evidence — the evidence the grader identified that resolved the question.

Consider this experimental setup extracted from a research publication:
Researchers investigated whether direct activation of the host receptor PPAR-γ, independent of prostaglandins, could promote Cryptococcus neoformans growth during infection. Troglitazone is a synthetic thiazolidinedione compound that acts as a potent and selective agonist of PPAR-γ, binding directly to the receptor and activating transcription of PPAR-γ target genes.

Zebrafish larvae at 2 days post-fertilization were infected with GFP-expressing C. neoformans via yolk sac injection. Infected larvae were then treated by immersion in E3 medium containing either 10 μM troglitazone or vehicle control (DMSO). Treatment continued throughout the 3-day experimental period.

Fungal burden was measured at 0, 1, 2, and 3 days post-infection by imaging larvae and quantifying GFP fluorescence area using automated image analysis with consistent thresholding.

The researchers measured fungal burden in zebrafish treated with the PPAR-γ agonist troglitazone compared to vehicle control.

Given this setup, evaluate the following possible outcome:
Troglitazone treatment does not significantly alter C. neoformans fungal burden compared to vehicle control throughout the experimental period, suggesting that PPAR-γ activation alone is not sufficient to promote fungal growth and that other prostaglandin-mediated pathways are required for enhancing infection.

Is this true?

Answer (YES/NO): NO